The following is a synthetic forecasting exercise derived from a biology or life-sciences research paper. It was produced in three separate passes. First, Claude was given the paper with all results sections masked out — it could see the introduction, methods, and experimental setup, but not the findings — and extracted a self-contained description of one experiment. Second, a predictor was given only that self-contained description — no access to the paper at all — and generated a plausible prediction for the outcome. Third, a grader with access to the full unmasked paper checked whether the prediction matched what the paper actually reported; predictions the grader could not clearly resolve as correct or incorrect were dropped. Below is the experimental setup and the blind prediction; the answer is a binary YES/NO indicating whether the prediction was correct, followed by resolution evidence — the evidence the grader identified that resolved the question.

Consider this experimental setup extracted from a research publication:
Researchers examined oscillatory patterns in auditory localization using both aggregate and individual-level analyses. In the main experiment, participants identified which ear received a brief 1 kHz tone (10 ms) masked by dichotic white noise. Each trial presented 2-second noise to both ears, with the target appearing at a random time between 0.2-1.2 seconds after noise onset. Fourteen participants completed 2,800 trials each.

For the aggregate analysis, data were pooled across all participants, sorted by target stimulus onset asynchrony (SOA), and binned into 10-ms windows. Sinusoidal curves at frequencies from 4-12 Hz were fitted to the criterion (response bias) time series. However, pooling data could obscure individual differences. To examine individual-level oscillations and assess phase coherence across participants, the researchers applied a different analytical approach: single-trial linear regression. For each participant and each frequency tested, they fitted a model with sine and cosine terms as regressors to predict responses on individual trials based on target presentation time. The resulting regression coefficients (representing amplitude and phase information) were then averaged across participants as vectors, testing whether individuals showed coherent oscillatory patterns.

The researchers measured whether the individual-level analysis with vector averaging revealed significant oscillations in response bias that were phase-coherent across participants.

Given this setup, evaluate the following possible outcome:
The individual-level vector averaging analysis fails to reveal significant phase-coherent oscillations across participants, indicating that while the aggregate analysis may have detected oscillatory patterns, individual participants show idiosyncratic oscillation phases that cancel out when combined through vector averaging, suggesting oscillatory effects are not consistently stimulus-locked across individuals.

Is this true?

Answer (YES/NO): NO